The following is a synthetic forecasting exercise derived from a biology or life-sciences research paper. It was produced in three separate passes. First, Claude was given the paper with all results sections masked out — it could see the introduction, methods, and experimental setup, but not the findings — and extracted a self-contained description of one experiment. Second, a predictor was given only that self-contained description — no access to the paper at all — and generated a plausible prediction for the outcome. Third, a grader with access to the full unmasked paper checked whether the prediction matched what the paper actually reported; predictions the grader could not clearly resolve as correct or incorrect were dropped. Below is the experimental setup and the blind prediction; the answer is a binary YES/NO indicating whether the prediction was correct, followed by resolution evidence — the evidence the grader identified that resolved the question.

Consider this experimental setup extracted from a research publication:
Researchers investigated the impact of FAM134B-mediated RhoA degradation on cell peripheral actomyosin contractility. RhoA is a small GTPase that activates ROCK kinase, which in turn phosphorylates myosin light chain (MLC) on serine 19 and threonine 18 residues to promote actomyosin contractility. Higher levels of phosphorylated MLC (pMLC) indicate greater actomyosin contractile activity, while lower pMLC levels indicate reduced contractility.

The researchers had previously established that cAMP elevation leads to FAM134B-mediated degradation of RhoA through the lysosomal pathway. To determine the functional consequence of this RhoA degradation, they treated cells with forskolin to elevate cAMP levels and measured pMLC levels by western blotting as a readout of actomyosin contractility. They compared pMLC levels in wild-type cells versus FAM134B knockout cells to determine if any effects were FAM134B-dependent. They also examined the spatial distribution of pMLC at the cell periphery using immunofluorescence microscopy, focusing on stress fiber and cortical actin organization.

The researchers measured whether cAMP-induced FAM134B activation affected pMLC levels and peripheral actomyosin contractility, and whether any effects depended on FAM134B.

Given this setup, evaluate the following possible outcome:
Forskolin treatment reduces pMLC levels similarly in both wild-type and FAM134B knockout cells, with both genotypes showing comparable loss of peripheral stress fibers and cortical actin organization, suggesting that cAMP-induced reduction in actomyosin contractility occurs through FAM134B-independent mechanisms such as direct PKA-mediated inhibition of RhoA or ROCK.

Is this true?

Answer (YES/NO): NO